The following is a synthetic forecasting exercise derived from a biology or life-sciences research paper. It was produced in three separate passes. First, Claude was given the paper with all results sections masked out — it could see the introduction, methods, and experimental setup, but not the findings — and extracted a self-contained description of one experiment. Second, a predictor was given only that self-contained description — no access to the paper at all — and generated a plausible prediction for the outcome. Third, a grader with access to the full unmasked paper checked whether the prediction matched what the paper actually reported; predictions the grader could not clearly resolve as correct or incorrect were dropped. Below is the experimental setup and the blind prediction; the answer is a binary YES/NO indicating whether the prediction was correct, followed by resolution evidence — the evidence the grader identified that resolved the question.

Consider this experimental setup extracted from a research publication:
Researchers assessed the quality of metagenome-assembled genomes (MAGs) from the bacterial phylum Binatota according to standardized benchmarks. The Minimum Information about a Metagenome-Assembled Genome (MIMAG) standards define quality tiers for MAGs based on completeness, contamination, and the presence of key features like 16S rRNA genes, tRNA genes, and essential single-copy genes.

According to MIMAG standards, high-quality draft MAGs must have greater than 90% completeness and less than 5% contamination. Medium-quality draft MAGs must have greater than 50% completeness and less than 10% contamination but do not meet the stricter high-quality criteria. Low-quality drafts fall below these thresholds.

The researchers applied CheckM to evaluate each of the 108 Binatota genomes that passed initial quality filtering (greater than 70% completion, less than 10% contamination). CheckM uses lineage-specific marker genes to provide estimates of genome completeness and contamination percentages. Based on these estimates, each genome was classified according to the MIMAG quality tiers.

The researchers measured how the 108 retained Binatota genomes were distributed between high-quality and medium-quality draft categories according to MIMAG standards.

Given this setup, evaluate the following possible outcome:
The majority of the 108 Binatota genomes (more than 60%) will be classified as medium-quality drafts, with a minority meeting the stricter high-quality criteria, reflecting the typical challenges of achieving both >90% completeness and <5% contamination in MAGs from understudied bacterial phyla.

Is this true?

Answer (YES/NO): YES